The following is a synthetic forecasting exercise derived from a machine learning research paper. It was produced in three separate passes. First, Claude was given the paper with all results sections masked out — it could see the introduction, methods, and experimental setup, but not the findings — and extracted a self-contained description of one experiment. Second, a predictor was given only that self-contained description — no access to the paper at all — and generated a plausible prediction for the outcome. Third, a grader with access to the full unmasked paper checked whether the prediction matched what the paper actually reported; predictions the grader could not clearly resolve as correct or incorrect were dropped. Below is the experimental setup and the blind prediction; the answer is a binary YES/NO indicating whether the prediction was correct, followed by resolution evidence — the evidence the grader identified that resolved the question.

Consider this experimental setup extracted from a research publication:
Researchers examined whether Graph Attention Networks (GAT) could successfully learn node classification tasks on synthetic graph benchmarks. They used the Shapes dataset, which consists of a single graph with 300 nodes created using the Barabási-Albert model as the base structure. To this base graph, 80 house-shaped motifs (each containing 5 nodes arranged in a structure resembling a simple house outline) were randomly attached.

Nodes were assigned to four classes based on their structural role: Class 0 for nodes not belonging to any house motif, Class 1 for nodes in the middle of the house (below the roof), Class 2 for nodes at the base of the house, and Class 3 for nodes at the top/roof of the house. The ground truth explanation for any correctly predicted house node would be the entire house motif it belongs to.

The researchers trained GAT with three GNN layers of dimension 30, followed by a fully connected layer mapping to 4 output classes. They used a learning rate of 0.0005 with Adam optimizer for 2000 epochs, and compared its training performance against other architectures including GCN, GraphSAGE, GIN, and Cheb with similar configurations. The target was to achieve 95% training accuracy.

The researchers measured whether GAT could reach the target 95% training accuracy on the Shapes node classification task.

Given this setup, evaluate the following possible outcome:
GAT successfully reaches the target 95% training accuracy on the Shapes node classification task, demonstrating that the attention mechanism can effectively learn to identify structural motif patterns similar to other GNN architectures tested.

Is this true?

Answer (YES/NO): NO